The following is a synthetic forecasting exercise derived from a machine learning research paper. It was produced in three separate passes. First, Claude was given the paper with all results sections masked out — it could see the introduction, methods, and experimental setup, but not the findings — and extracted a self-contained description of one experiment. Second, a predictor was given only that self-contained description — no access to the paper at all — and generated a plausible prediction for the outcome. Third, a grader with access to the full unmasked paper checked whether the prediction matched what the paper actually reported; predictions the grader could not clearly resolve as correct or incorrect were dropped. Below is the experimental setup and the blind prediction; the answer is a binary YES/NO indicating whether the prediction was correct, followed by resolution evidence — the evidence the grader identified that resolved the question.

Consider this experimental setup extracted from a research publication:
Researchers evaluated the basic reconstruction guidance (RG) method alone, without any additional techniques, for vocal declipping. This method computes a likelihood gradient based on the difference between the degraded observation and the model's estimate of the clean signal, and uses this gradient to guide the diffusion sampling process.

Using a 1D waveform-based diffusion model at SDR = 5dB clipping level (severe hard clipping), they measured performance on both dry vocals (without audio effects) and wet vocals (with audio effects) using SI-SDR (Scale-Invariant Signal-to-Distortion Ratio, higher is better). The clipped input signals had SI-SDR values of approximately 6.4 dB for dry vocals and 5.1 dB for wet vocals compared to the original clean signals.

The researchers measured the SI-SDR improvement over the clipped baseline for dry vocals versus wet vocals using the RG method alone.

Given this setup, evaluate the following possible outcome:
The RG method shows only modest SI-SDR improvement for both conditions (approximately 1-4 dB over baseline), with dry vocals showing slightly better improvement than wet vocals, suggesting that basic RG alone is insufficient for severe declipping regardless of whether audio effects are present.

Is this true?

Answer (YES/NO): NO